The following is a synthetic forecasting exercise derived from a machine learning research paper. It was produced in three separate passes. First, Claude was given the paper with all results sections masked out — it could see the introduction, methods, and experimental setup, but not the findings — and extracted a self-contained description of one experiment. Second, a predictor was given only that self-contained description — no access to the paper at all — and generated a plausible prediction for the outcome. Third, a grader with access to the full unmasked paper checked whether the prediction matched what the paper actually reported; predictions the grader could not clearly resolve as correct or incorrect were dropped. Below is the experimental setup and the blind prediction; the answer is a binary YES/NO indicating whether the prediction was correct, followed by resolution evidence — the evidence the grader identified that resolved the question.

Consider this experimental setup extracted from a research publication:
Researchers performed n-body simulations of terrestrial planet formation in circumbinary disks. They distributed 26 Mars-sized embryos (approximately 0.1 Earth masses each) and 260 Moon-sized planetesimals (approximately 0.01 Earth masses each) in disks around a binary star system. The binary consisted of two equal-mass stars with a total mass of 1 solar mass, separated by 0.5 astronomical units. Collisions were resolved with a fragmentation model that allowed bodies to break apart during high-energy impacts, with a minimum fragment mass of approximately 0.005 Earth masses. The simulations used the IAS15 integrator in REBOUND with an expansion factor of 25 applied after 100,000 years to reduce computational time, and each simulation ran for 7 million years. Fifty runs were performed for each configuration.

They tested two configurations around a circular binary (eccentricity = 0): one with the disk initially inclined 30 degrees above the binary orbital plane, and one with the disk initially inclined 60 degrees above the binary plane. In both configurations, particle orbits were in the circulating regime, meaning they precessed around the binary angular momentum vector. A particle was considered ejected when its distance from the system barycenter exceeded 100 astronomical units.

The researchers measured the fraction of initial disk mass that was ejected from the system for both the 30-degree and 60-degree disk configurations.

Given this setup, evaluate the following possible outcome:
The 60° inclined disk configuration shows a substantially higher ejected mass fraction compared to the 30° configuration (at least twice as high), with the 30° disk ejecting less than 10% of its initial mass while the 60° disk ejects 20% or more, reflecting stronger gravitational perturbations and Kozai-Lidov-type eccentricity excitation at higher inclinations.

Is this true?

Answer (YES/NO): YES